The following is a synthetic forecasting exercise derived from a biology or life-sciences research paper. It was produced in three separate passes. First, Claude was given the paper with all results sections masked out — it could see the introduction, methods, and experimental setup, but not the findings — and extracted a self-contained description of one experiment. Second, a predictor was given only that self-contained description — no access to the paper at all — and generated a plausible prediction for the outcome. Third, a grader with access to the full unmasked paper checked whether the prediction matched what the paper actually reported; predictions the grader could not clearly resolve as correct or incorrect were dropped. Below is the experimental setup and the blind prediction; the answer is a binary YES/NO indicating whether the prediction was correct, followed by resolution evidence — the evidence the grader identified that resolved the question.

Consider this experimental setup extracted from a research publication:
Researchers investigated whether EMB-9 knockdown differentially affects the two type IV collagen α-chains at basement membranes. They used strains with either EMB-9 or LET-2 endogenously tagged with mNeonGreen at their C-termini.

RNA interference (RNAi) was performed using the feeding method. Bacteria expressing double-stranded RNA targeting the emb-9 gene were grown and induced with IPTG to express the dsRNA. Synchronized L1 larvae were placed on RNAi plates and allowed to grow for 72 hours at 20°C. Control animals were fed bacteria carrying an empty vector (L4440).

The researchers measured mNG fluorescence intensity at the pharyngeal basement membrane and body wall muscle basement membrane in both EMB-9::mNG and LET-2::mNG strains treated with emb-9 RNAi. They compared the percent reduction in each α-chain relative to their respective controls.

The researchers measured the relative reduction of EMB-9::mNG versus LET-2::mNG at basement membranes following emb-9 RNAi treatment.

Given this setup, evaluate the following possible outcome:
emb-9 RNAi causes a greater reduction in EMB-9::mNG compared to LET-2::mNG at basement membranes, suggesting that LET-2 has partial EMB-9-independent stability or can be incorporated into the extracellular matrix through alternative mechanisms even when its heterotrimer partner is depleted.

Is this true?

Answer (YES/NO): YES